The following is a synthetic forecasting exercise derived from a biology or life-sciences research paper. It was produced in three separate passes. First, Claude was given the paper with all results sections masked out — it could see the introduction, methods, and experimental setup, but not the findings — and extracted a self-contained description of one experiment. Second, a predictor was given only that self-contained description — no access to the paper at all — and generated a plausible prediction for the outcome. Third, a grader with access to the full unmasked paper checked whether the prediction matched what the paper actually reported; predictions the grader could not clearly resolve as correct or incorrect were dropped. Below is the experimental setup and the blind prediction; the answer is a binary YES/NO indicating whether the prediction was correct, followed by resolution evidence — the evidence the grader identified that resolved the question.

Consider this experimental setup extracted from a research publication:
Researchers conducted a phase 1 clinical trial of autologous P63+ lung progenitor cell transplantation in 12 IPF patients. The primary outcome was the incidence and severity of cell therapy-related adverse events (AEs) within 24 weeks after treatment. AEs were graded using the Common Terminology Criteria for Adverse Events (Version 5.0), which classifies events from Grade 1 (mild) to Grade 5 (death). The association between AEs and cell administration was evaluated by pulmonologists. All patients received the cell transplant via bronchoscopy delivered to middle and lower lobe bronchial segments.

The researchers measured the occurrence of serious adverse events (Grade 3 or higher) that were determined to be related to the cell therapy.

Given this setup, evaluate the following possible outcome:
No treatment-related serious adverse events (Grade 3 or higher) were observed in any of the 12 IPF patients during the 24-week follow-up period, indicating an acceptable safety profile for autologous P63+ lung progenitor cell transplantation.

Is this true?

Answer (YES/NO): YES